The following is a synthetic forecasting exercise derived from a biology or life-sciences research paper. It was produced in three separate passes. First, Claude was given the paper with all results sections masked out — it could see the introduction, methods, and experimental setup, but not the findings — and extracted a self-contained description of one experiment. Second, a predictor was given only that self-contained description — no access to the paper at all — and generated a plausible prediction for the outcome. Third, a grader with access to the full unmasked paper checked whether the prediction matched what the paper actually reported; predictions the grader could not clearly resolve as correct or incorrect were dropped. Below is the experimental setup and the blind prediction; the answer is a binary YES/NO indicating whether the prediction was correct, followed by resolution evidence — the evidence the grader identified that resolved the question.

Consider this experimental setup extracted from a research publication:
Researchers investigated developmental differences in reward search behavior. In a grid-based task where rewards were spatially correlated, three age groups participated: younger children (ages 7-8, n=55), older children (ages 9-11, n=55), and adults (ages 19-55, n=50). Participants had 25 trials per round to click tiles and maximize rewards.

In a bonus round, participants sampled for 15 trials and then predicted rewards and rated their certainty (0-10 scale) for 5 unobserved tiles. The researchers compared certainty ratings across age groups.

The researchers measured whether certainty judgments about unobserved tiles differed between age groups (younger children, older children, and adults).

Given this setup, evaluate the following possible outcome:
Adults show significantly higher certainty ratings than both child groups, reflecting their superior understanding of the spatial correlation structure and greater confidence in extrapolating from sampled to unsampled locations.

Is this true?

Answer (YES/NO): NO